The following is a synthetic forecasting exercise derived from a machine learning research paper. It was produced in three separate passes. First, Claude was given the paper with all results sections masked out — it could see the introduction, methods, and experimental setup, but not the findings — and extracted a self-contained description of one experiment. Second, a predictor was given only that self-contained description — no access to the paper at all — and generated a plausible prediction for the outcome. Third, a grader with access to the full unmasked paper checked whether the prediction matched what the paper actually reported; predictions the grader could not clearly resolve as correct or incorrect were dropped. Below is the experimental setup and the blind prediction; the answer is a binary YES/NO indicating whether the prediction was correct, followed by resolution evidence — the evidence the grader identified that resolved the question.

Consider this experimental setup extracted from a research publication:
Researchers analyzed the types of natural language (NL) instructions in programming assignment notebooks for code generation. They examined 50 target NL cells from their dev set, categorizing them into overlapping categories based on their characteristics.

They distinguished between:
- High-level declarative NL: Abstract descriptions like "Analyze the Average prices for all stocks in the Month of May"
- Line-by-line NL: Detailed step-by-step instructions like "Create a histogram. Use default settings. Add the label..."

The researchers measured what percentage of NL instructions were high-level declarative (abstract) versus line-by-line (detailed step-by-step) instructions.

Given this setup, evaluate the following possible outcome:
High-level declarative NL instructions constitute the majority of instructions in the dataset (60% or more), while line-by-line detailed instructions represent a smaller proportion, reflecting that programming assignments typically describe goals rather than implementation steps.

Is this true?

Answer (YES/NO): NO